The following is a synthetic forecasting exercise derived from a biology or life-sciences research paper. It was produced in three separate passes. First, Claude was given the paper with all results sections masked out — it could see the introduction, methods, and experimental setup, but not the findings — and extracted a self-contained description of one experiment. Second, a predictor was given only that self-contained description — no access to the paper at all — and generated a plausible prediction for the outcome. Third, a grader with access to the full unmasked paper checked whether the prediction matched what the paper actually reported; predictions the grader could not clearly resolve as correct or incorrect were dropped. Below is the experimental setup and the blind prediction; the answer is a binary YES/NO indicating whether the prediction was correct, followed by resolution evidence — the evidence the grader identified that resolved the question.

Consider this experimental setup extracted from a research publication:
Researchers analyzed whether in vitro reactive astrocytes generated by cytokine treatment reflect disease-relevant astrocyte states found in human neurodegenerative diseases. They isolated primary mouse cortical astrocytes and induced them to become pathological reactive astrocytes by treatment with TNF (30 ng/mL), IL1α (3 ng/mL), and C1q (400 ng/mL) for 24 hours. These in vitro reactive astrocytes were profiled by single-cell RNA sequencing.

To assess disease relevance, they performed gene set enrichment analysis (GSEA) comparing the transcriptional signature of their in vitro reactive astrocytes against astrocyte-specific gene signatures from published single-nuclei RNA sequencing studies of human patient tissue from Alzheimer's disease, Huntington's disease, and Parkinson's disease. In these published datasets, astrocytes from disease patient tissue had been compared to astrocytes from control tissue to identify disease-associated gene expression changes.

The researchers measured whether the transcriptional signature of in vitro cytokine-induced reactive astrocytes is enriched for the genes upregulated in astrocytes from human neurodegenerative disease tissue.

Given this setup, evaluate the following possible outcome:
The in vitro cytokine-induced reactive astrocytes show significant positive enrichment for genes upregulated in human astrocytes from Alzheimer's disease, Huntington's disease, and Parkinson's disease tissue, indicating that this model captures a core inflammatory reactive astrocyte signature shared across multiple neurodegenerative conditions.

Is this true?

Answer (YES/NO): YES